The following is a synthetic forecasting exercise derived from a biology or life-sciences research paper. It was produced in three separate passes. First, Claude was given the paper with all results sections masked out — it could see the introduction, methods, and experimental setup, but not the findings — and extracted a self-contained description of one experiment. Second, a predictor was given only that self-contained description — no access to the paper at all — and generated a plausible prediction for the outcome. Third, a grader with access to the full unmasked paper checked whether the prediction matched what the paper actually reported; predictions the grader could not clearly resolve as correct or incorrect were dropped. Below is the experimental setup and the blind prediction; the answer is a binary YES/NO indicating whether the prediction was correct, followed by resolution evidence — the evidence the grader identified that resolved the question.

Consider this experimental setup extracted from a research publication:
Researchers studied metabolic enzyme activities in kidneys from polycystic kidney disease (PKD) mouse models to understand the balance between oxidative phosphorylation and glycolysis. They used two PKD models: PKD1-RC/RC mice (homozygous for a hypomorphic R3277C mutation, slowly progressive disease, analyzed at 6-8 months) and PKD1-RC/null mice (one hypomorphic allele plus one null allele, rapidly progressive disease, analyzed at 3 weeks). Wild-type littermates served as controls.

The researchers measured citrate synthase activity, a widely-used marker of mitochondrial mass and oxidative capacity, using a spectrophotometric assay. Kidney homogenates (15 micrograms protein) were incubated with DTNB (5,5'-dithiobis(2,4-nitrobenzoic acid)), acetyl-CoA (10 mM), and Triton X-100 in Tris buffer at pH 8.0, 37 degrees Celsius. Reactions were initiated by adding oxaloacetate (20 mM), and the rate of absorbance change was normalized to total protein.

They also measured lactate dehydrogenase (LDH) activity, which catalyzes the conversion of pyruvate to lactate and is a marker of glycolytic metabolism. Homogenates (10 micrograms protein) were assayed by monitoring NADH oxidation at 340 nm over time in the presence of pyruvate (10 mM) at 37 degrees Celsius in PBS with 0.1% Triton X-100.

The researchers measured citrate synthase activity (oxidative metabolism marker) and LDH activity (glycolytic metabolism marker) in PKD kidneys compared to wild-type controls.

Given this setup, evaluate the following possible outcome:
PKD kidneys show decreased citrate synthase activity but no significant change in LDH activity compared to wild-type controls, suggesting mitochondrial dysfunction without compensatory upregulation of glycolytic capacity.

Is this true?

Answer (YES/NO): YES